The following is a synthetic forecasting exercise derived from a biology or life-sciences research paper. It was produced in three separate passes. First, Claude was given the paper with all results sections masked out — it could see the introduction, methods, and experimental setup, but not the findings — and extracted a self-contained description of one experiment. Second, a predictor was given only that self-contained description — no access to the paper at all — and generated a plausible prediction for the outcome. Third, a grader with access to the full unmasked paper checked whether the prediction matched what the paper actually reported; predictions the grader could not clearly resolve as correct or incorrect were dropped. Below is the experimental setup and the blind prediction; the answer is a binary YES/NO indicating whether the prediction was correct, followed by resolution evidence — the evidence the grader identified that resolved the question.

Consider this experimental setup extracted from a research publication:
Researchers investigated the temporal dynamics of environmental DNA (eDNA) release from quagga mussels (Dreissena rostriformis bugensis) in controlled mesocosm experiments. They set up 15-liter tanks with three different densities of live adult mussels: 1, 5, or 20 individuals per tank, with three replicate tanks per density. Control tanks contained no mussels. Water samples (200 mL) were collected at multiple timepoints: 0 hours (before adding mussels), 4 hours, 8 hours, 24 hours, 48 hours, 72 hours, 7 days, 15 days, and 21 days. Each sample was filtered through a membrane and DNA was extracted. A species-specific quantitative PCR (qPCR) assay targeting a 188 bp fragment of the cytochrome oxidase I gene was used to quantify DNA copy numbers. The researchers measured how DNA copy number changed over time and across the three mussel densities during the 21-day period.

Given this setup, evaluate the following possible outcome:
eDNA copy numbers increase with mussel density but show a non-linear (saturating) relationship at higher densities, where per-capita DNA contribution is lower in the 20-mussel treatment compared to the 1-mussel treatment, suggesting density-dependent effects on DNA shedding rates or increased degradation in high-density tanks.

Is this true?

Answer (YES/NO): NO